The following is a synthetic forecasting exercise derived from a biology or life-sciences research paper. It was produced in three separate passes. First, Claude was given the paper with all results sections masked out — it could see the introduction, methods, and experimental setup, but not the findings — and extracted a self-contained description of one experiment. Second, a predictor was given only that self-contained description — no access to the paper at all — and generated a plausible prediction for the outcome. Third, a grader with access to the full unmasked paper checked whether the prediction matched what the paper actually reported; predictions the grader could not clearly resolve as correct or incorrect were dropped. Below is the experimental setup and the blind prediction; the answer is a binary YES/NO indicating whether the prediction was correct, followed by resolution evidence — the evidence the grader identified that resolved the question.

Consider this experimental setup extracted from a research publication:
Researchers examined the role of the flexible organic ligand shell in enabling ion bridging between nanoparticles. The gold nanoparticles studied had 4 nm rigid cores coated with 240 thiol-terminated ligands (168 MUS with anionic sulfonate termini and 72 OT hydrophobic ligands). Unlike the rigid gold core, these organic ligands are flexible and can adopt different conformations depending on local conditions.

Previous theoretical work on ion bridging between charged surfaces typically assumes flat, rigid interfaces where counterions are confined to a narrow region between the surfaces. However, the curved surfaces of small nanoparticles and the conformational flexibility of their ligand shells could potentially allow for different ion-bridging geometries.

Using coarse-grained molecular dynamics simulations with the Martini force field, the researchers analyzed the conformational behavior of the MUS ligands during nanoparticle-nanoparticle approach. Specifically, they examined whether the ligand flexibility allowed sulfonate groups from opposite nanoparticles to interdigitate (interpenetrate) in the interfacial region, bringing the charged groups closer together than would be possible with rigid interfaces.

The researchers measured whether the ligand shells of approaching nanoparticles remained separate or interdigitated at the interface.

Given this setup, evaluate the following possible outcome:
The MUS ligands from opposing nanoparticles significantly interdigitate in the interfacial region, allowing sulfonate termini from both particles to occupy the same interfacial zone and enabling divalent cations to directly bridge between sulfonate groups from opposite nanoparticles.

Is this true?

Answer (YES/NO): NO